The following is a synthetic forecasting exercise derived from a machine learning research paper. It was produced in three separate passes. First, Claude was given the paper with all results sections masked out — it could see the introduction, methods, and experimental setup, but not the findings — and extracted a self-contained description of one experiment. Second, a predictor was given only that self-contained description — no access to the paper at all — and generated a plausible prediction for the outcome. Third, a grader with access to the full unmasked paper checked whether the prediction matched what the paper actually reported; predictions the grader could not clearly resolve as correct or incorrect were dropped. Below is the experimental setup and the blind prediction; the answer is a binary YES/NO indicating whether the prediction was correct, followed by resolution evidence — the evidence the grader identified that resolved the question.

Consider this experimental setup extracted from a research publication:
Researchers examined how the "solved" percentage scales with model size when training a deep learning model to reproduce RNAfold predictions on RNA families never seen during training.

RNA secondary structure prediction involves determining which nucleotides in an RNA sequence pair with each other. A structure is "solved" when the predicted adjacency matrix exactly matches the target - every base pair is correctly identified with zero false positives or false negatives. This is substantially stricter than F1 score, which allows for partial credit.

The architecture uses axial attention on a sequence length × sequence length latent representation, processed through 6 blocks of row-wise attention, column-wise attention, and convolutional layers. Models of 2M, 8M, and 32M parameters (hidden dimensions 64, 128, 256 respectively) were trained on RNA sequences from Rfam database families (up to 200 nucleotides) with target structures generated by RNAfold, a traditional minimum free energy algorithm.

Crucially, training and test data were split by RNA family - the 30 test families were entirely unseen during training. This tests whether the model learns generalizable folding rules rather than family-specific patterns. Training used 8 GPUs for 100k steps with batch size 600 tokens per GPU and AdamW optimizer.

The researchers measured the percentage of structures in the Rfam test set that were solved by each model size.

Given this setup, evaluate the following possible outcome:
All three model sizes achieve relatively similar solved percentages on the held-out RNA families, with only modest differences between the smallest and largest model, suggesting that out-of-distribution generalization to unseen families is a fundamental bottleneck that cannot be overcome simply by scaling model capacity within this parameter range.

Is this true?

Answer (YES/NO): NO